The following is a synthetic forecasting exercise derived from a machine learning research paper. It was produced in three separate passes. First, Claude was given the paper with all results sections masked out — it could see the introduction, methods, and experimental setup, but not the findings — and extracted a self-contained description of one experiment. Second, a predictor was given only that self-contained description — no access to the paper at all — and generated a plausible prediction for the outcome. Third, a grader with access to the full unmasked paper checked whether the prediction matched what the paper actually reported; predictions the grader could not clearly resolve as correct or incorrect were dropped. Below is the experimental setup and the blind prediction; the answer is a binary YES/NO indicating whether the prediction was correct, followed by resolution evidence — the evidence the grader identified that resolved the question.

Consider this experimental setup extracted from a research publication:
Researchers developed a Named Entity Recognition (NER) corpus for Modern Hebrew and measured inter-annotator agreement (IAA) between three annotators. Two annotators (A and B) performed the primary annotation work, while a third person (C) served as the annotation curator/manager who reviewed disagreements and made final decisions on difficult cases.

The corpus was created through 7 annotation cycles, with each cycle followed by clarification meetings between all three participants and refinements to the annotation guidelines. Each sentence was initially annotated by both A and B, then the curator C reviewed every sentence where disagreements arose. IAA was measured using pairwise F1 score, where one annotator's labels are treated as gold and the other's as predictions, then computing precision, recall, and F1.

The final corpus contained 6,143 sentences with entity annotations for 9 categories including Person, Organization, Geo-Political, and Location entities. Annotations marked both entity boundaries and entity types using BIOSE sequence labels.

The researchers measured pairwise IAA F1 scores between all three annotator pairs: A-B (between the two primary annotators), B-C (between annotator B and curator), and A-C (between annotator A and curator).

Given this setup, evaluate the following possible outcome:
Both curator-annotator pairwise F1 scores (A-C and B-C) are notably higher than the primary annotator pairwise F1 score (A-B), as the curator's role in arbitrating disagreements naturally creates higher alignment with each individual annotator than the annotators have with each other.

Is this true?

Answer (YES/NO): YES